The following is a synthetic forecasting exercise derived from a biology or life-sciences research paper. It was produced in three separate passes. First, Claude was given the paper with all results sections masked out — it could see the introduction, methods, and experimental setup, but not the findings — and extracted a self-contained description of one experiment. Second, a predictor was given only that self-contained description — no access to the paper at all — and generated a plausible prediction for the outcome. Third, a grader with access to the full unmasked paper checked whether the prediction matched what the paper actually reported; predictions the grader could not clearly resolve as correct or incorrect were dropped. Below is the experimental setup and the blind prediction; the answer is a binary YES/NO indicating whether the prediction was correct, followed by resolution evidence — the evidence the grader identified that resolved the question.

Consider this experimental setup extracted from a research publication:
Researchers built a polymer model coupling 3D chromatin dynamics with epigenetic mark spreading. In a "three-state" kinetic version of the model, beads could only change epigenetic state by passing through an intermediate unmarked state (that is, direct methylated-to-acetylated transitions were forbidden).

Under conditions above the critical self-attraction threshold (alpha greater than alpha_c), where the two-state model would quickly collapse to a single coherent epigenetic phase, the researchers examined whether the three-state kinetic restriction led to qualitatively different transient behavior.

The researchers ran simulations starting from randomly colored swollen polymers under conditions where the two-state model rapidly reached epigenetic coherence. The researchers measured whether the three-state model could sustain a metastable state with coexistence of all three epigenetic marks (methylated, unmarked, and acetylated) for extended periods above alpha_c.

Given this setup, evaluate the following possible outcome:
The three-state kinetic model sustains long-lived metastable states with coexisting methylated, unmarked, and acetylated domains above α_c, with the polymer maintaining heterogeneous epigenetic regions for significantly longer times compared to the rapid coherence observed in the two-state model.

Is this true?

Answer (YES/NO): YES